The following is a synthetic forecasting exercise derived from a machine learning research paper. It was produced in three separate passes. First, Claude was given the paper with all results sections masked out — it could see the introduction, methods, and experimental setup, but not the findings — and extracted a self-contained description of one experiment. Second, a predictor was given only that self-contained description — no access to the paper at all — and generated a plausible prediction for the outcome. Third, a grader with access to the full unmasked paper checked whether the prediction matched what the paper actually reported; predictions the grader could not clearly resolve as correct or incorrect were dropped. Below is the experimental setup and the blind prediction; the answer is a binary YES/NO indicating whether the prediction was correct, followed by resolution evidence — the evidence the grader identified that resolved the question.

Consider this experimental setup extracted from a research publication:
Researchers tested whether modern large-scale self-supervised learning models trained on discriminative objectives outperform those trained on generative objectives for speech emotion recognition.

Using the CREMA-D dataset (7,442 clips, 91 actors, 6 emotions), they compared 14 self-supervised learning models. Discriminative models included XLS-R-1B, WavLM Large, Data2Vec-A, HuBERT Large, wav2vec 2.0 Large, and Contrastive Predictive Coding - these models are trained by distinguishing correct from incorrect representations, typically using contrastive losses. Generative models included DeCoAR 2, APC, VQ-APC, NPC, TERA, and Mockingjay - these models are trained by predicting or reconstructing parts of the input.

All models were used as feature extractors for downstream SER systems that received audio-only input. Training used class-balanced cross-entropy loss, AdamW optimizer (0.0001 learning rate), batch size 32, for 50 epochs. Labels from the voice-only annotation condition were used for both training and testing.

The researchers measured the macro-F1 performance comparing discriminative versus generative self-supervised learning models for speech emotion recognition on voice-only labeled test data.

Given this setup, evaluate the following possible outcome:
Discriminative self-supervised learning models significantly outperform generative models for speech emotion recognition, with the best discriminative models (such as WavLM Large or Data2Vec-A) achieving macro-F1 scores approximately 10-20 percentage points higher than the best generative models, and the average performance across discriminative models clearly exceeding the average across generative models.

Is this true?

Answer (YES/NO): NO